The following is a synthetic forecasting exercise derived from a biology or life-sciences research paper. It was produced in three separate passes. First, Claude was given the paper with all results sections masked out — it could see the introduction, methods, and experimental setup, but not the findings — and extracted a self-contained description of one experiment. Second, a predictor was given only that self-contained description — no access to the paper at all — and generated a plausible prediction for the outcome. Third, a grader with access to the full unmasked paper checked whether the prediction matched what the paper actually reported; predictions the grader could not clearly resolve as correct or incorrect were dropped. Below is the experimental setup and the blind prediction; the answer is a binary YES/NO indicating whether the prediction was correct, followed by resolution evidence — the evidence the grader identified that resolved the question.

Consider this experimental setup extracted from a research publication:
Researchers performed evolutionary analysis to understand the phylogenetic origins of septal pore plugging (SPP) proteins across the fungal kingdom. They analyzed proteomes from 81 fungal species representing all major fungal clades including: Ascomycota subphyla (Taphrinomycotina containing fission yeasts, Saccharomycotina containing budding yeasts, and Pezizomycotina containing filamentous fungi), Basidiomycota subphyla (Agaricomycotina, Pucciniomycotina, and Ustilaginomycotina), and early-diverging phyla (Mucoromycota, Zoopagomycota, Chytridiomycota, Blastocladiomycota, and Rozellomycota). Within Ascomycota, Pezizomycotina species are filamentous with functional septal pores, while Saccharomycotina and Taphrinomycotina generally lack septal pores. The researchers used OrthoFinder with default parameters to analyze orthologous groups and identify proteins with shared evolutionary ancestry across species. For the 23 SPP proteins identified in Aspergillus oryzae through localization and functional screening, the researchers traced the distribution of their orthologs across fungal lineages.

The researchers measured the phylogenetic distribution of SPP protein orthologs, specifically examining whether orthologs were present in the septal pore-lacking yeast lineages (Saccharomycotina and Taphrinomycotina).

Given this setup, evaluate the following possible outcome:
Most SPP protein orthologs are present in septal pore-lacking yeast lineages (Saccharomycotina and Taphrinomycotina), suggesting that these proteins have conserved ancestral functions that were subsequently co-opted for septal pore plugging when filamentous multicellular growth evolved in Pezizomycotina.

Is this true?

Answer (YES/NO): NO